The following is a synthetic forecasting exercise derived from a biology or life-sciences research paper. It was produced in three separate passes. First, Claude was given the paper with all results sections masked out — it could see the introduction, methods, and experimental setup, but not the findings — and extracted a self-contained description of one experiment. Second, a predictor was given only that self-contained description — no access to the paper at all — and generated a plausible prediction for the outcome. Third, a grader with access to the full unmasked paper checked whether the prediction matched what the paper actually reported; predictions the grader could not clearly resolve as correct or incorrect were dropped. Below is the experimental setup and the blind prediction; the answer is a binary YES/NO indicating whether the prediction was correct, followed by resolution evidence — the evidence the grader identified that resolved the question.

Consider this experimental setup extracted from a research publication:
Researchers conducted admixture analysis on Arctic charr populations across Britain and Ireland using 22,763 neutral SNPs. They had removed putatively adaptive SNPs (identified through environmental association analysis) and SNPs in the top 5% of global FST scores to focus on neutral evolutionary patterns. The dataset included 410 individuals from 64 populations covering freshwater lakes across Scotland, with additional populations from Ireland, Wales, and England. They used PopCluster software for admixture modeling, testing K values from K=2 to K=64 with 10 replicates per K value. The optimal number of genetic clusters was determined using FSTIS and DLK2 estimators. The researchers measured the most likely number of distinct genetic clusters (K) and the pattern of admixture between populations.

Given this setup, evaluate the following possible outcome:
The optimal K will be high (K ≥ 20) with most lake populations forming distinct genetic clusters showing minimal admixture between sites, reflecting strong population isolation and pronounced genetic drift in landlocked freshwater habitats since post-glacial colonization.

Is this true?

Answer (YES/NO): YES